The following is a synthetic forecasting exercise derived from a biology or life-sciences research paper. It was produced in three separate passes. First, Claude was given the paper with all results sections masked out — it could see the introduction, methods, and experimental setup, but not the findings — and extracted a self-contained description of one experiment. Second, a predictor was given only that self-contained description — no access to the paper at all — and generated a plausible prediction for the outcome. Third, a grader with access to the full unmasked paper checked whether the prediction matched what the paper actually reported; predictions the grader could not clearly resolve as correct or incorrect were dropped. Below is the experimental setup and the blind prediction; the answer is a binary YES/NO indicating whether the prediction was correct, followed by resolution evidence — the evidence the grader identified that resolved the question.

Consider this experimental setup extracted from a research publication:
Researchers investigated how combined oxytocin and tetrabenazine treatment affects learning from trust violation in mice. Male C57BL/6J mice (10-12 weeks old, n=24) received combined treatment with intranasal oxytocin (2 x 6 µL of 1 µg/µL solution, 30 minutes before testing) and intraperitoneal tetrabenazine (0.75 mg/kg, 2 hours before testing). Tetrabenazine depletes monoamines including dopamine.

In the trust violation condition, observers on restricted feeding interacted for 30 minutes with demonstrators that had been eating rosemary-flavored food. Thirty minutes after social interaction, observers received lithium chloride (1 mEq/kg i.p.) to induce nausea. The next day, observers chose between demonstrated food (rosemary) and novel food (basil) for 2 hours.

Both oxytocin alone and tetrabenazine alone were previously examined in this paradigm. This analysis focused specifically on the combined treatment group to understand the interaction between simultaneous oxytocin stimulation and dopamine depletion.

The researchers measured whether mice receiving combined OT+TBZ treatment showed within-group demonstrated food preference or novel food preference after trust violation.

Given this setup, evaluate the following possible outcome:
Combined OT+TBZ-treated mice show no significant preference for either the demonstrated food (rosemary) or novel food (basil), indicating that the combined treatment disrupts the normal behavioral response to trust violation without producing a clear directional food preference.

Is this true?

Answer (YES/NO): YES